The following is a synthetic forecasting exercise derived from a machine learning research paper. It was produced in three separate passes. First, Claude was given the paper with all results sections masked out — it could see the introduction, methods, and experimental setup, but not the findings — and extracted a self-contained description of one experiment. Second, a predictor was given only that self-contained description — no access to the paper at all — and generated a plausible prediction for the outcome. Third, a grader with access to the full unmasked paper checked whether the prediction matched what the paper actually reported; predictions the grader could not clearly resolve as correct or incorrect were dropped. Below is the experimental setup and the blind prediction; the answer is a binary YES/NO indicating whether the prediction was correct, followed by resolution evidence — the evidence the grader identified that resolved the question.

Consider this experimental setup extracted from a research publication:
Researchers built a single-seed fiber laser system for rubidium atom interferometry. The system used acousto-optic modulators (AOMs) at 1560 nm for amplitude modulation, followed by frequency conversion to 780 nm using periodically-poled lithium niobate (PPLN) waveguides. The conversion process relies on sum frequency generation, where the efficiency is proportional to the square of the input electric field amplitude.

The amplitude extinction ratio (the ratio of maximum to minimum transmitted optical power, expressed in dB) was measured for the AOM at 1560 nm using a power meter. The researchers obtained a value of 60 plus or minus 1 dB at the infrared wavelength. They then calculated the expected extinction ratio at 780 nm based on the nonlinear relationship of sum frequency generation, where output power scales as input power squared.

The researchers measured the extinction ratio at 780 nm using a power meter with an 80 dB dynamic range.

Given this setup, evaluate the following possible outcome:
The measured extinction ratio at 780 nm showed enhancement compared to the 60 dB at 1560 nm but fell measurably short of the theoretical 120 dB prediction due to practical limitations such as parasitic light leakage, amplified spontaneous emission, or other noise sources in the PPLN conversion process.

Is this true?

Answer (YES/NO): NO